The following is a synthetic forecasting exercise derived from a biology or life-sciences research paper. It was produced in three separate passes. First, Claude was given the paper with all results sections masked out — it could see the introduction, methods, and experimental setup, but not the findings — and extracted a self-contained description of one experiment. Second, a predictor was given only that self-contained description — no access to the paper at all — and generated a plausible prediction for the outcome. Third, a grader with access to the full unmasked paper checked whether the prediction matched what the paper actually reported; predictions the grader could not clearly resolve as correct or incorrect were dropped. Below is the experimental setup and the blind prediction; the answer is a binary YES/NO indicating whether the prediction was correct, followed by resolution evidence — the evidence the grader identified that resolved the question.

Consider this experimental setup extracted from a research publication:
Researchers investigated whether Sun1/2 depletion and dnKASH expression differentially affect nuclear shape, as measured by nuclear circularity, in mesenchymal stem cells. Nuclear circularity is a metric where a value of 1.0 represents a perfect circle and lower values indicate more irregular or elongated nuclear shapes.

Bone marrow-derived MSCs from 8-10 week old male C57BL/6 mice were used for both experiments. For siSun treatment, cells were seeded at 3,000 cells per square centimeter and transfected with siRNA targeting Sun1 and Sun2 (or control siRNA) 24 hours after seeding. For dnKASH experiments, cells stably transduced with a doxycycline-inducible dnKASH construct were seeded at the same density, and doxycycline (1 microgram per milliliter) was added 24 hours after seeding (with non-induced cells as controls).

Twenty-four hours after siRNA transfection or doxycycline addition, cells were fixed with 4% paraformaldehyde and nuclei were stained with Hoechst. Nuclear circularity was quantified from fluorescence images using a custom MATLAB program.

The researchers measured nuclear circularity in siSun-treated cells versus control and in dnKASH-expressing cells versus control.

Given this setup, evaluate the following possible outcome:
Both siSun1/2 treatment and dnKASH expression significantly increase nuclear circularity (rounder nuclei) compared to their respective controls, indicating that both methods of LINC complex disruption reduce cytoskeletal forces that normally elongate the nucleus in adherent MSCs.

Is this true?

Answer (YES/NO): NO